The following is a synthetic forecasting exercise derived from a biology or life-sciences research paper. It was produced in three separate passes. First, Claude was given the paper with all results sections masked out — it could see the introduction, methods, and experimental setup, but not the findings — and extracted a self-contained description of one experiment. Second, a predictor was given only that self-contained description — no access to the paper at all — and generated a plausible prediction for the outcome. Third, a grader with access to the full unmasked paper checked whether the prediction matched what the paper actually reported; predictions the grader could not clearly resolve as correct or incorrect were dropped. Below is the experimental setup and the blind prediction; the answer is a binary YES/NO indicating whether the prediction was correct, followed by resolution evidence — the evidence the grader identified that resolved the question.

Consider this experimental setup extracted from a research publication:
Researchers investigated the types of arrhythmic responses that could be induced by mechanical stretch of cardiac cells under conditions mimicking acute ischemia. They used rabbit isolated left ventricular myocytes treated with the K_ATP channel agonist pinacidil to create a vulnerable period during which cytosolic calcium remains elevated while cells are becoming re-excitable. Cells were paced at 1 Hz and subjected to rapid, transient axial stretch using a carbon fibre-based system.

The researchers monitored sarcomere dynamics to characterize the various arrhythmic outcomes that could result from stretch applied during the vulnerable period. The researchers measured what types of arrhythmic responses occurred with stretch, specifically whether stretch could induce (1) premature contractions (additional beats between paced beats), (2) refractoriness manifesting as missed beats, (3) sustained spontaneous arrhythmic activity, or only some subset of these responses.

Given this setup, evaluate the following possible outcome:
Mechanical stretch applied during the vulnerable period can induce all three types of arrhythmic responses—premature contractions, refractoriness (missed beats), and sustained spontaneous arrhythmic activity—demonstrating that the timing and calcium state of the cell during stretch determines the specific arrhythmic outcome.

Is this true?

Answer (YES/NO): NO